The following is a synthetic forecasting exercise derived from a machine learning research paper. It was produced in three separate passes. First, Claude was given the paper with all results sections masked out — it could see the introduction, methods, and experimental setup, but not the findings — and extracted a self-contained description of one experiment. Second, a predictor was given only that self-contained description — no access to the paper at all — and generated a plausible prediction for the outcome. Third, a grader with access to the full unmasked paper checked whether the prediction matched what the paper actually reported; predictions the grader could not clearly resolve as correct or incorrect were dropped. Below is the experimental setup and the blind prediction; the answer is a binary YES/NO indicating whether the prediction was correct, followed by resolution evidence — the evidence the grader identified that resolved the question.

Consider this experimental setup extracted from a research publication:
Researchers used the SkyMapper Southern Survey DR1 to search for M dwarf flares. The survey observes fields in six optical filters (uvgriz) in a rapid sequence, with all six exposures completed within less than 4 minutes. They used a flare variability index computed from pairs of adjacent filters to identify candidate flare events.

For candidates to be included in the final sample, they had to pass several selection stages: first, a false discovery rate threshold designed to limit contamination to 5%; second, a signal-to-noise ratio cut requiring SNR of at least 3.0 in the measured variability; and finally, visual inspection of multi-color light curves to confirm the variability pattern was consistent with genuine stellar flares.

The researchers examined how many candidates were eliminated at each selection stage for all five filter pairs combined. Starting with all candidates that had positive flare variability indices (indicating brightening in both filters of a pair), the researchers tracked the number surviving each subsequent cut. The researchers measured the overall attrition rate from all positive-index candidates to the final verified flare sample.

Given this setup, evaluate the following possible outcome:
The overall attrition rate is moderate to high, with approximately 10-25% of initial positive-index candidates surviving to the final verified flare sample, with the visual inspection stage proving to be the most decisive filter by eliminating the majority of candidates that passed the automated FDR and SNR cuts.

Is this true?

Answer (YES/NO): NO